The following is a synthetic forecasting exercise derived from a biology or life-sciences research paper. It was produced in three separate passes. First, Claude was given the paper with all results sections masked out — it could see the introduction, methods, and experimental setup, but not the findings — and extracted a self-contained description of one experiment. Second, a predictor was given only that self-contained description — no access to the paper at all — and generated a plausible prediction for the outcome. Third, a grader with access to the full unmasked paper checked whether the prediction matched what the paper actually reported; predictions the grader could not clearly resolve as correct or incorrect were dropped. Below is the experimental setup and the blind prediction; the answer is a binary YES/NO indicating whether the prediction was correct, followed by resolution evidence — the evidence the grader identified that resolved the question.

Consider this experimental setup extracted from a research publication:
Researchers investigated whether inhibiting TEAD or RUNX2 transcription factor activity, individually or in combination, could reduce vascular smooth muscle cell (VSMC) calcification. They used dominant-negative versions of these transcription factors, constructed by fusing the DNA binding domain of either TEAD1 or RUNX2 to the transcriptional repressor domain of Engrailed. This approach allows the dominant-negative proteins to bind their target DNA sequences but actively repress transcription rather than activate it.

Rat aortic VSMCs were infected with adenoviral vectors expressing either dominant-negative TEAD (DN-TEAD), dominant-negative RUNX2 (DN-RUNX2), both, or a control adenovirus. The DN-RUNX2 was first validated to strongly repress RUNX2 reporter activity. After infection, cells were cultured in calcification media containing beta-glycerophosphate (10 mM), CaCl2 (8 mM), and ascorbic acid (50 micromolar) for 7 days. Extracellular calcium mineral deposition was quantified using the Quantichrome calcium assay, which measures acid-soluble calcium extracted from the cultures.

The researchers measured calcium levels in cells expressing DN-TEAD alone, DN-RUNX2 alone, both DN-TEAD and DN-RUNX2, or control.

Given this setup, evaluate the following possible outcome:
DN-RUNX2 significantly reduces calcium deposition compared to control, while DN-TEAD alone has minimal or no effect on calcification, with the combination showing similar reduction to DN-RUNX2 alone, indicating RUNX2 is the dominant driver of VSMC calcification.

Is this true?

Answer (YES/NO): NO